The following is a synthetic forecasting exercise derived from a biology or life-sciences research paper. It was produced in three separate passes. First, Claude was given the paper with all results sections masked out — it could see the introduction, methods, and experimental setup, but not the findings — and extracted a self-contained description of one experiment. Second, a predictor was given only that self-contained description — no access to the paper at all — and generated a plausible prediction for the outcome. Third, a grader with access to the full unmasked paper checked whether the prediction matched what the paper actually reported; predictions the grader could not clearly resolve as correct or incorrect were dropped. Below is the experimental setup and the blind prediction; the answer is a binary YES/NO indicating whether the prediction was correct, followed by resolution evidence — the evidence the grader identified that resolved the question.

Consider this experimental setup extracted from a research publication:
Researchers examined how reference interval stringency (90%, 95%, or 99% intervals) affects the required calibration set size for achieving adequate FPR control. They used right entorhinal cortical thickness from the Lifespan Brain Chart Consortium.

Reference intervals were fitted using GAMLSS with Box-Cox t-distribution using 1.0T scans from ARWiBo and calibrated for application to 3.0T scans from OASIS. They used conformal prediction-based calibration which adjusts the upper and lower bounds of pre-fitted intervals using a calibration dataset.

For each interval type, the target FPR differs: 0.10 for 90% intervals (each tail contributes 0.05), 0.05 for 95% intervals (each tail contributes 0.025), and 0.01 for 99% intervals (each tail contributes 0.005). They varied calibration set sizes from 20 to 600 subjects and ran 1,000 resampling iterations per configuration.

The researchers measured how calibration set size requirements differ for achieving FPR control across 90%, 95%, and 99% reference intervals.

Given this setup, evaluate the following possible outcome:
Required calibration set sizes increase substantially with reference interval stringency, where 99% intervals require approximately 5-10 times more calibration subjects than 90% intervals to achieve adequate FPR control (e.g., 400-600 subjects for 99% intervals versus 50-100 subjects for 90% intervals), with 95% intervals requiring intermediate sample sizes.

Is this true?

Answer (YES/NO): NO